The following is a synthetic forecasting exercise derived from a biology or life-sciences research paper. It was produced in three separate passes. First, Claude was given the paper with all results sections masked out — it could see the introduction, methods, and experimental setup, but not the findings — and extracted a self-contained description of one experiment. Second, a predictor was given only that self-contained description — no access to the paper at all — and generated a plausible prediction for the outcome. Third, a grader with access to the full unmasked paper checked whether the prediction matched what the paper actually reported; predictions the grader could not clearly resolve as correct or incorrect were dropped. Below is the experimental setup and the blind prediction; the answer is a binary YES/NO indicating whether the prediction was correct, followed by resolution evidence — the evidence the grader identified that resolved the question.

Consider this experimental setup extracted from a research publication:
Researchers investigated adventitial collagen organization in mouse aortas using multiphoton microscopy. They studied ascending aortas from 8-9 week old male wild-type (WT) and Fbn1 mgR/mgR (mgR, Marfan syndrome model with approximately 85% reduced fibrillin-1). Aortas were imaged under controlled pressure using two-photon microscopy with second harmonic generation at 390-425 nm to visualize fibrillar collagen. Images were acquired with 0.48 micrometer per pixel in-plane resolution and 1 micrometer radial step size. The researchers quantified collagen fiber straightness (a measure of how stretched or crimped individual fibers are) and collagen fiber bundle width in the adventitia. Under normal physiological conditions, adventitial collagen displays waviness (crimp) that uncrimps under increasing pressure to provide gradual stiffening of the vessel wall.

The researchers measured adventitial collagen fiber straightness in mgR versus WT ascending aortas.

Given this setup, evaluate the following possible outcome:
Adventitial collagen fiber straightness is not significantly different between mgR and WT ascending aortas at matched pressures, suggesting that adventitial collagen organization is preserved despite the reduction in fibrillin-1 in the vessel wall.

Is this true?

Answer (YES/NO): YES